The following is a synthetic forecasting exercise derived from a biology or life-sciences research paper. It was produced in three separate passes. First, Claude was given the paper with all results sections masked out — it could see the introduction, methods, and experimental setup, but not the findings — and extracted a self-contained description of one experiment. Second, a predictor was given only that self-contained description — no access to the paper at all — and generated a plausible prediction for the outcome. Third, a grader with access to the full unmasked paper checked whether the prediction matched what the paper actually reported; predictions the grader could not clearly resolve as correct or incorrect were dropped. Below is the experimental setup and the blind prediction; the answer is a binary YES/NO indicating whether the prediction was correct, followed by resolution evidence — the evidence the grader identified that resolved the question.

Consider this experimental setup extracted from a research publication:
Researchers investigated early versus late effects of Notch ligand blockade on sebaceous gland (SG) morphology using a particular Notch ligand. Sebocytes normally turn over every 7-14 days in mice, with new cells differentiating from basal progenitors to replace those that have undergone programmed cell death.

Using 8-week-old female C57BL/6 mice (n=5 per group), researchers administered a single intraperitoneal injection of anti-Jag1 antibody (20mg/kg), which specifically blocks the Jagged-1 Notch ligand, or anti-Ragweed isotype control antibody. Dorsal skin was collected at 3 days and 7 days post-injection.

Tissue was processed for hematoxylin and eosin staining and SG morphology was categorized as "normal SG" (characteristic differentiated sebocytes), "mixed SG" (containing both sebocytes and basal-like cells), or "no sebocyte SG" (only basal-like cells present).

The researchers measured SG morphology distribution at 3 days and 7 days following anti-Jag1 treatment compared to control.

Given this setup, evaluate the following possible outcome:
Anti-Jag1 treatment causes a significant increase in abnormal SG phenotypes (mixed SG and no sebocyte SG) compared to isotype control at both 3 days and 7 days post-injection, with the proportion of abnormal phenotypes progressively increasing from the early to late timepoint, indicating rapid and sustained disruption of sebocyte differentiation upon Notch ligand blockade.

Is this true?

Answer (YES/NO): NO